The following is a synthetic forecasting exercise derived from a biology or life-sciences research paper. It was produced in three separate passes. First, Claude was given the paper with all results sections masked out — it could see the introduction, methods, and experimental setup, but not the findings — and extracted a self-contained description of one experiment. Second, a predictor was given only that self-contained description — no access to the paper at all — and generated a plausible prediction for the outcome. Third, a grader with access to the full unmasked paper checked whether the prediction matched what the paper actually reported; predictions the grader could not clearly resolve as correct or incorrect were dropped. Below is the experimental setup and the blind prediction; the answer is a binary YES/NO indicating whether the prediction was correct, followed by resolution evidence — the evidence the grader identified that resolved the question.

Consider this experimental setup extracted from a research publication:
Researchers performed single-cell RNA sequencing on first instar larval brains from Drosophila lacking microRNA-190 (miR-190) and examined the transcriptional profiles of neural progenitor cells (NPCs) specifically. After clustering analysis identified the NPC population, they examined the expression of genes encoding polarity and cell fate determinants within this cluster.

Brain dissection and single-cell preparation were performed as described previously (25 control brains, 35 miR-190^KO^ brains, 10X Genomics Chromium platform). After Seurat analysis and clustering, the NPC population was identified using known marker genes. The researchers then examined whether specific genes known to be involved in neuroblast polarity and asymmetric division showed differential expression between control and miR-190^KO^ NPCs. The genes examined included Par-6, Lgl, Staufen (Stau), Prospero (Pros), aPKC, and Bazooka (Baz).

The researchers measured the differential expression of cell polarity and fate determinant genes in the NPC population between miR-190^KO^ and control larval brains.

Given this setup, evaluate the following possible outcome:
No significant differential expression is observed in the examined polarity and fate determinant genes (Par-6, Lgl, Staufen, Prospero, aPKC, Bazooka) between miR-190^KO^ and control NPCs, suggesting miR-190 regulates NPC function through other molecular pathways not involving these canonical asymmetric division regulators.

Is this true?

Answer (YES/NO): NO